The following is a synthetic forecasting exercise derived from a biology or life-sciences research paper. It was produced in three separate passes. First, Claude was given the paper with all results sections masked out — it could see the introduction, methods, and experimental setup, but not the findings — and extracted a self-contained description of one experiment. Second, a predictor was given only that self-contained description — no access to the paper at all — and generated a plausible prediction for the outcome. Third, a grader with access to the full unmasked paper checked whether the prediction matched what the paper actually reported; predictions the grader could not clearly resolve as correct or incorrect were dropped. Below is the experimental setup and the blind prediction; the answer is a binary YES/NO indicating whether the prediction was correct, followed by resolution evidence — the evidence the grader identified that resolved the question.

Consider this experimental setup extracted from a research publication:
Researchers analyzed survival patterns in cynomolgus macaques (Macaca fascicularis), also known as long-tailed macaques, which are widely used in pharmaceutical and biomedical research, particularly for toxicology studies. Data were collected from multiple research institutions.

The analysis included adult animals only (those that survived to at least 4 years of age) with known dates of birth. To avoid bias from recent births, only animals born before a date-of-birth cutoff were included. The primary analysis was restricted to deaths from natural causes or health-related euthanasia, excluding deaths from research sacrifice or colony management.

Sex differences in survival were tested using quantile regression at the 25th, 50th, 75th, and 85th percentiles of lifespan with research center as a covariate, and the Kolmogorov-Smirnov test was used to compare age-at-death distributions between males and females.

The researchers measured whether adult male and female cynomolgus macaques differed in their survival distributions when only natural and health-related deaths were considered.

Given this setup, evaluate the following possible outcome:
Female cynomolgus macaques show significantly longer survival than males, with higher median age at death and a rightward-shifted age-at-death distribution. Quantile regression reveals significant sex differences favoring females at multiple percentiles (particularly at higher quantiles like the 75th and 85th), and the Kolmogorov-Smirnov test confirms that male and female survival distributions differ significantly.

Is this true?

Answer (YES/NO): NO